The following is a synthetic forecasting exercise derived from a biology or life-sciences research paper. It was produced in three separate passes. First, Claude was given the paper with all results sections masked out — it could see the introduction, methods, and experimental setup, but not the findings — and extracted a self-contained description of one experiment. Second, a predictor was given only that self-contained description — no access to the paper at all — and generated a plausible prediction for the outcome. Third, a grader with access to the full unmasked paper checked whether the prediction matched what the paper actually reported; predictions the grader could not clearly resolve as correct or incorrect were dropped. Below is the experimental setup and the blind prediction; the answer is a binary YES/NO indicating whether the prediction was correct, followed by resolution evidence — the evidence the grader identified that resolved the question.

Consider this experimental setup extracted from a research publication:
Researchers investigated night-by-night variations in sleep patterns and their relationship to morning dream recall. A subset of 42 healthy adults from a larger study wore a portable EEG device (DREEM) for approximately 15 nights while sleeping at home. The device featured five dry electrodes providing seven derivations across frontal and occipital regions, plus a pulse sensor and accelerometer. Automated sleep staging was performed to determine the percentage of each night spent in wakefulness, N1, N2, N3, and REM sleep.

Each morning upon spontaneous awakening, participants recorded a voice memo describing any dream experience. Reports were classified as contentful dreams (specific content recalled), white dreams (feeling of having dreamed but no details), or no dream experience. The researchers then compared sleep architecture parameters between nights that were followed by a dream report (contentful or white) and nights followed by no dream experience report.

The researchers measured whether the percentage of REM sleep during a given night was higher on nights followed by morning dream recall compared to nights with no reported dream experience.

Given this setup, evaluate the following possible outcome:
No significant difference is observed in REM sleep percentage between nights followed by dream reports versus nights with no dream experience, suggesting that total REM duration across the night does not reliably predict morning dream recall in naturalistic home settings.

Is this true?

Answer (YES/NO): YES